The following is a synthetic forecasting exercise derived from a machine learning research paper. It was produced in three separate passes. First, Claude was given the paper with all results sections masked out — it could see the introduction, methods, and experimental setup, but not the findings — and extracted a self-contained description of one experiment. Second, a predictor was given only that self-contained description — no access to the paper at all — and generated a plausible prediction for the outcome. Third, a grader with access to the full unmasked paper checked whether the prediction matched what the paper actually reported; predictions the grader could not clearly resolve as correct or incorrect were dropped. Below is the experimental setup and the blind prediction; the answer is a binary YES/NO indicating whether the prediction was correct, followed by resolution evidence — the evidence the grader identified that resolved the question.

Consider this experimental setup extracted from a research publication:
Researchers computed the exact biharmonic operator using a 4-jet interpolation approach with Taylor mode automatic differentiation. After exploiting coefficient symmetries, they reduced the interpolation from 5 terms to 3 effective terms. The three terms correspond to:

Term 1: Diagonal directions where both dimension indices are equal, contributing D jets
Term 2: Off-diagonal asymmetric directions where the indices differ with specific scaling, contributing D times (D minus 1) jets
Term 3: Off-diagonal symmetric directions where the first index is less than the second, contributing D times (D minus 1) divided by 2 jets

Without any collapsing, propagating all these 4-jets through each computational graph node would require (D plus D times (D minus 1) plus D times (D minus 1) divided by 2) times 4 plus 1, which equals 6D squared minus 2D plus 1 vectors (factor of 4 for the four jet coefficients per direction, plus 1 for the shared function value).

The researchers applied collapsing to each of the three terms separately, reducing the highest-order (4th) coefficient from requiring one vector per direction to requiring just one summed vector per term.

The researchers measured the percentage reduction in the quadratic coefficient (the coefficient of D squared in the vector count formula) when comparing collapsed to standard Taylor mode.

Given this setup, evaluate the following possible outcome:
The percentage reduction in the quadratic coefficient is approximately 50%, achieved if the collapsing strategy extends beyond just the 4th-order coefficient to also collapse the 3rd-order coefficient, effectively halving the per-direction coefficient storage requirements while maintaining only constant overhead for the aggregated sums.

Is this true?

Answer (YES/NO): NO